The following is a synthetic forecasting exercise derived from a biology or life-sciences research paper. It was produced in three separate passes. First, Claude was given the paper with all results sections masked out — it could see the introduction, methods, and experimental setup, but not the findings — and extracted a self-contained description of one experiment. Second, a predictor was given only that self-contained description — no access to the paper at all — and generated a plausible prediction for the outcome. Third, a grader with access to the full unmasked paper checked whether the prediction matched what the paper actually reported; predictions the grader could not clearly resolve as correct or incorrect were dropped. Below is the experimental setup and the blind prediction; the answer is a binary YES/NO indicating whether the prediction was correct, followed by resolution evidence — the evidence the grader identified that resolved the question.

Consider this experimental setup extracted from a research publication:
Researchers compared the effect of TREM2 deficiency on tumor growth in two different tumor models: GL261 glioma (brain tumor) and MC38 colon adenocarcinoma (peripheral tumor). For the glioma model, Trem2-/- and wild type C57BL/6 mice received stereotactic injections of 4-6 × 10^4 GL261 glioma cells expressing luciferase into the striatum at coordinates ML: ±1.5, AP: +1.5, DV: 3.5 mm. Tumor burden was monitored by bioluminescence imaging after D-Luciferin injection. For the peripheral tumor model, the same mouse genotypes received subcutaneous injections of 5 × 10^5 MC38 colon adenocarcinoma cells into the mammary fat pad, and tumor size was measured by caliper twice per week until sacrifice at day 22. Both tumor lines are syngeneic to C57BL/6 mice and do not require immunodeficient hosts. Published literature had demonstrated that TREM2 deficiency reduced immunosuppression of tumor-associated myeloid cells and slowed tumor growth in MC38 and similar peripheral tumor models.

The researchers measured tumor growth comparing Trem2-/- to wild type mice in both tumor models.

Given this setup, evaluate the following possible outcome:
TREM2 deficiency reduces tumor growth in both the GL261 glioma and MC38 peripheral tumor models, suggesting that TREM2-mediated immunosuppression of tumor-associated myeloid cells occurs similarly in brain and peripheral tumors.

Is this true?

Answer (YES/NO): NO